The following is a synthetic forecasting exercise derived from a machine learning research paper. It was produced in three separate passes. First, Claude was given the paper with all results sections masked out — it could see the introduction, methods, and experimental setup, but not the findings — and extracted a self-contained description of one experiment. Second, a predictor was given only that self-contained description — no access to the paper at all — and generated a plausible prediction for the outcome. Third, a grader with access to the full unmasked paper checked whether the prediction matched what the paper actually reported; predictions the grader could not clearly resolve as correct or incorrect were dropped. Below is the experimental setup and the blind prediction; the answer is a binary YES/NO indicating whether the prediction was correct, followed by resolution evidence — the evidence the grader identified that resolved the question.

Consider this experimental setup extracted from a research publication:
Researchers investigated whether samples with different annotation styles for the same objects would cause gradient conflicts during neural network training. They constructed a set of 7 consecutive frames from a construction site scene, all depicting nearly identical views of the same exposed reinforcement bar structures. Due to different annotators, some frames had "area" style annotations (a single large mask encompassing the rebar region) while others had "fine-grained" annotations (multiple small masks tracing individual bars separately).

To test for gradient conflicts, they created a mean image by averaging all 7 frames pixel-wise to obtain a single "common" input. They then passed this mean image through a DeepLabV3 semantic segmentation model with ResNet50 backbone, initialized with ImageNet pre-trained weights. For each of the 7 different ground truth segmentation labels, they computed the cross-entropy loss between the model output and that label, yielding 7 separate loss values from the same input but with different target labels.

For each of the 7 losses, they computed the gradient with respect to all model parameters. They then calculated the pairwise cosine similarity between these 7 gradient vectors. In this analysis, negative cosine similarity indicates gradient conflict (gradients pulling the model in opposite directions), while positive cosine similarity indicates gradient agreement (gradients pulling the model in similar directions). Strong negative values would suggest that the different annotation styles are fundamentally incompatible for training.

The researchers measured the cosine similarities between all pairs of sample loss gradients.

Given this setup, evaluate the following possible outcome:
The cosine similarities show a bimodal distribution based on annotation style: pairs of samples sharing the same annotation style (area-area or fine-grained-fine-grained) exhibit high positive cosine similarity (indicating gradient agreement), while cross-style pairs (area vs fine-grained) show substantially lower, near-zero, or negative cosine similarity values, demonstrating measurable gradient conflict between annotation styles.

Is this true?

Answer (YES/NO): NO